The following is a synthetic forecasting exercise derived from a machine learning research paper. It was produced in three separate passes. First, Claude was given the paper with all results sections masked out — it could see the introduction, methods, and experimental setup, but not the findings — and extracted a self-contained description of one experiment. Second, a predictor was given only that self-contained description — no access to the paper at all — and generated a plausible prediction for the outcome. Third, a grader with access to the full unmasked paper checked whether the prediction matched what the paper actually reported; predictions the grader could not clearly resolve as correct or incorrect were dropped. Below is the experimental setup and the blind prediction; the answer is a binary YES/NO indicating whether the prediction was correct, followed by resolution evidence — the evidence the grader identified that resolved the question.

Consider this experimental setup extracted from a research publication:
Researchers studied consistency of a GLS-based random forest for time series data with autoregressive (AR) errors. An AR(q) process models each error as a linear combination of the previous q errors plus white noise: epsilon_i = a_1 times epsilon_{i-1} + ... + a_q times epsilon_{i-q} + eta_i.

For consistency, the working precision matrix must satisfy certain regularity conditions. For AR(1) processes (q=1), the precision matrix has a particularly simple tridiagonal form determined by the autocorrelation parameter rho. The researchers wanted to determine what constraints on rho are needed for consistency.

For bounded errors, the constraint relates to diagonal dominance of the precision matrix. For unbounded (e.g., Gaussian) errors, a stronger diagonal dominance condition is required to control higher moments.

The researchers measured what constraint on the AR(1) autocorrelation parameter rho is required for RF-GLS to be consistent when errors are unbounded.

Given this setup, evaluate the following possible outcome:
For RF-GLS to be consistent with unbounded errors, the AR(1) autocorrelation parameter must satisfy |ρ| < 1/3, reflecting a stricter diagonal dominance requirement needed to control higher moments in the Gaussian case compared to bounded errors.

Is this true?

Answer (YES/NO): NO